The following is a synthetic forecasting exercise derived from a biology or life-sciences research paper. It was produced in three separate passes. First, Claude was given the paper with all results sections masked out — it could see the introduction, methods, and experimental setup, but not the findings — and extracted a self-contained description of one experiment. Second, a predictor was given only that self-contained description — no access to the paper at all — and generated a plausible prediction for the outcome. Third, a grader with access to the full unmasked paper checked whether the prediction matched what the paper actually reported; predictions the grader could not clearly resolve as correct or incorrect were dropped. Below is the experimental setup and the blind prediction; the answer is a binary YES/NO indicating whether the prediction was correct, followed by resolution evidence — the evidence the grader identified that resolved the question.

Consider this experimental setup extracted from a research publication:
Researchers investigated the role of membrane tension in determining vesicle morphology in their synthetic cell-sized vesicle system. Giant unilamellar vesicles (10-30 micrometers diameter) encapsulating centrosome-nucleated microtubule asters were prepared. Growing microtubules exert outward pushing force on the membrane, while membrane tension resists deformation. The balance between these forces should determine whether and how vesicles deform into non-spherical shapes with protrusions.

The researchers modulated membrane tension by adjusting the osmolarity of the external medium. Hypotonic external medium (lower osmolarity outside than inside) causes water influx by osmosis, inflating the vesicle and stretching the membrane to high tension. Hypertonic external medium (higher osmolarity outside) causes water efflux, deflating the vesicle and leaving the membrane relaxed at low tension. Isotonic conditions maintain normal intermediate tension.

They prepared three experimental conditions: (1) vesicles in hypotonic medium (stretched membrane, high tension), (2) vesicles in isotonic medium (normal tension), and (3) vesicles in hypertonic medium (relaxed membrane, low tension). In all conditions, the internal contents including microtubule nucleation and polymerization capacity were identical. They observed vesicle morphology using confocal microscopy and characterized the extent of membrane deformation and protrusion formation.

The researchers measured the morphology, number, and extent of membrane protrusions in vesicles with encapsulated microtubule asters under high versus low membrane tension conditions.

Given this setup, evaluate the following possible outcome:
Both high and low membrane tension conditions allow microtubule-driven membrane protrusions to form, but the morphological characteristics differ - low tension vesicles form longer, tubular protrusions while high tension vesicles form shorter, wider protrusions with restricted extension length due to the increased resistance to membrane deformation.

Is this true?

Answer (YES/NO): NO